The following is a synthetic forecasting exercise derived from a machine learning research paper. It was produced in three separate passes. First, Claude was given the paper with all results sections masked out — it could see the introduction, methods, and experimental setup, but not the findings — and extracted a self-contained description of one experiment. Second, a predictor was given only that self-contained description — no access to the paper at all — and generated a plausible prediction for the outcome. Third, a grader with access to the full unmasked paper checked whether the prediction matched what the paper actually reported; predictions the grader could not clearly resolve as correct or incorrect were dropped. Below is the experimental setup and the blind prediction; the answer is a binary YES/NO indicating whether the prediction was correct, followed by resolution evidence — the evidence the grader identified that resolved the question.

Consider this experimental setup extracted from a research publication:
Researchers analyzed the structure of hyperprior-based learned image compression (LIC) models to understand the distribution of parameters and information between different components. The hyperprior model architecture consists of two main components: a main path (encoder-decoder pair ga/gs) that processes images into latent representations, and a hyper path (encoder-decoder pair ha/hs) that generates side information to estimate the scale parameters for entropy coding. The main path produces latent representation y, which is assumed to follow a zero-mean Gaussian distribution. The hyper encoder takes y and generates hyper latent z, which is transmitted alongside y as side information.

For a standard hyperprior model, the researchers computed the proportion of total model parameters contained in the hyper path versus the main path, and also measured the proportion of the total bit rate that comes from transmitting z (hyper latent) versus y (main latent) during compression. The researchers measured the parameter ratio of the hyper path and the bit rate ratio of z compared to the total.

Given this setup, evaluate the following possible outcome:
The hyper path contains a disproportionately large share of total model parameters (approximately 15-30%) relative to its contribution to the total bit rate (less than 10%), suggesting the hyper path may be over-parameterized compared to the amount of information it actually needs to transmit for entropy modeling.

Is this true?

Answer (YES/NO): NO